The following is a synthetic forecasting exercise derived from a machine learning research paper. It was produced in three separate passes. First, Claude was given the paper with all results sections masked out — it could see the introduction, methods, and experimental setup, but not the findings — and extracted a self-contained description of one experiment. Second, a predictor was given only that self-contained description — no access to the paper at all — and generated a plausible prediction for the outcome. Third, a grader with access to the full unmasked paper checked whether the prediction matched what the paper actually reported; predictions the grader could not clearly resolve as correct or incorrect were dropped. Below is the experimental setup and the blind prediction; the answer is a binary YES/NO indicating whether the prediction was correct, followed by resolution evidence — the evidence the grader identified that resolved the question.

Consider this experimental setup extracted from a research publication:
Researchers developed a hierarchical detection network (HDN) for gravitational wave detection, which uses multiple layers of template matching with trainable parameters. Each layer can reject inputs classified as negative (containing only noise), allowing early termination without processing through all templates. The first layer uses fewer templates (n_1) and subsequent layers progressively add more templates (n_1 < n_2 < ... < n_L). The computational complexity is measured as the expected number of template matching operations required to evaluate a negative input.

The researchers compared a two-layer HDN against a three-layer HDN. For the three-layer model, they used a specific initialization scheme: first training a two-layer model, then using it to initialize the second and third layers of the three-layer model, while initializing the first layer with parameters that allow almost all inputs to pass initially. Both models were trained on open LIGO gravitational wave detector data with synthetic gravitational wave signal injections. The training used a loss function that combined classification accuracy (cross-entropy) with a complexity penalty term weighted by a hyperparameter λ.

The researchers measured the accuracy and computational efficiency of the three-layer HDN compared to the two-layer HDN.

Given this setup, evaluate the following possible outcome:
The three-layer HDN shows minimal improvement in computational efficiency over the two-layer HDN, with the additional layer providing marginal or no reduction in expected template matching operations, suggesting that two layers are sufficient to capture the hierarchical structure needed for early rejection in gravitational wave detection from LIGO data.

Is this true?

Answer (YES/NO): NO